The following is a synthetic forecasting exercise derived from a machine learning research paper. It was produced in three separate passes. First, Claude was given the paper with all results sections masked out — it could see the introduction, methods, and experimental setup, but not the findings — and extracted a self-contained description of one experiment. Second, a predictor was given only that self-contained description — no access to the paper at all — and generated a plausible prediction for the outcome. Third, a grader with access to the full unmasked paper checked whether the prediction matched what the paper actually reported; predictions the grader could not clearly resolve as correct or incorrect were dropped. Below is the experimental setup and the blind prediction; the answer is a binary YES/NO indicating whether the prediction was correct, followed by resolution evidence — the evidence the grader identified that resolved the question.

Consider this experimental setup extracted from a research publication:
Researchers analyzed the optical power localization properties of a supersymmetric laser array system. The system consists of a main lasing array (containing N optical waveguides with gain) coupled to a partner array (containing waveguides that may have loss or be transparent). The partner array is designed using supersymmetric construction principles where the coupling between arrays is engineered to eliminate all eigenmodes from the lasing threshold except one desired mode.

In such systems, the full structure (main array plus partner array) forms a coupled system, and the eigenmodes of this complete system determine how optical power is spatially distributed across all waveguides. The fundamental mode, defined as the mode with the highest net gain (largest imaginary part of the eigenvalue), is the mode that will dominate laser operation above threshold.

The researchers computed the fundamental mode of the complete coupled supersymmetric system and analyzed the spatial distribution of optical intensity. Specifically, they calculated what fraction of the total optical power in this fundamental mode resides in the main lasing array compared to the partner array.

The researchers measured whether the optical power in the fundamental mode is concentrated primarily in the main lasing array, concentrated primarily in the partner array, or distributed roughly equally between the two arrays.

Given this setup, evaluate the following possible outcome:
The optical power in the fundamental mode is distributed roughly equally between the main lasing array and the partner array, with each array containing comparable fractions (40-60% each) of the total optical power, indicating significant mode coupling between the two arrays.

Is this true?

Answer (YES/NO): NO